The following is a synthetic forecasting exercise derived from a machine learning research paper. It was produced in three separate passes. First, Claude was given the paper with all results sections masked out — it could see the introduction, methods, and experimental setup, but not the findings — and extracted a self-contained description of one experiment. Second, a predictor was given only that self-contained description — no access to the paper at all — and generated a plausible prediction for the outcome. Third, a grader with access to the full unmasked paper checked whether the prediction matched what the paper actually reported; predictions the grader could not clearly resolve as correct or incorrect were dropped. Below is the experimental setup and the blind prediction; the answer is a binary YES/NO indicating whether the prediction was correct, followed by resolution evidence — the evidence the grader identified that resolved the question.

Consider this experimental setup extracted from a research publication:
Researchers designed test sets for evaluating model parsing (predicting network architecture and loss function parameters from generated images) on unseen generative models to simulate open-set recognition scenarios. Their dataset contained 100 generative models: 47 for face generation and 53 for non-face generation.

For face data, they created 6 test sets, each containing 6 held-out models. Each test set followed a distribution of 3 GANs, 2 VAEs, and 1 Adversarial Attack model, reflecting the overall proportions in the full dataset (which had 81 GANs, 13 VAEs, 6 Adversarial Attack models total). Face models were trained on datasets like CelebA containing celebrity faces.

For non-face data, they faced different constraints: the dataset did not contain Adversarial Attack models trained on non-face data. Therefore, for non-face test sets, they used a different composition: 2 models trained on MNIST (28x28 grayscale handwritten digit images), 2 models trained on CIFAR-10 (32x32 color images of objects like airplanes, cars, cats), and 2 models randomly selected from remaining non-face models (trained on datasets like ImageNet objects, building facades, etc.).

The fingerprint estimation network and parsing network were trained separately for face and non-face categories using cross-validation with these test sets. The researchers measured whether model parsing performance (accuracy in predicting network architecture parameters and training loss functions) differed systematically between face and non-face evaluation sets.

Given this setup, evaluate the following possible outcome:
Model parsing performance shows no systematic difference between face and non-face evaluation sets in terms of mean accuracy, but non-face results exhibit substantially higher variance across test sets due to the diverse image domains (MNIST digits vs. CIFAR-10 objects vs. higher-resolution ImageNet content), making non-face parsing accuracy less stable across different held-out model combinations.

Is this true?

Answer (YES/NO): NO